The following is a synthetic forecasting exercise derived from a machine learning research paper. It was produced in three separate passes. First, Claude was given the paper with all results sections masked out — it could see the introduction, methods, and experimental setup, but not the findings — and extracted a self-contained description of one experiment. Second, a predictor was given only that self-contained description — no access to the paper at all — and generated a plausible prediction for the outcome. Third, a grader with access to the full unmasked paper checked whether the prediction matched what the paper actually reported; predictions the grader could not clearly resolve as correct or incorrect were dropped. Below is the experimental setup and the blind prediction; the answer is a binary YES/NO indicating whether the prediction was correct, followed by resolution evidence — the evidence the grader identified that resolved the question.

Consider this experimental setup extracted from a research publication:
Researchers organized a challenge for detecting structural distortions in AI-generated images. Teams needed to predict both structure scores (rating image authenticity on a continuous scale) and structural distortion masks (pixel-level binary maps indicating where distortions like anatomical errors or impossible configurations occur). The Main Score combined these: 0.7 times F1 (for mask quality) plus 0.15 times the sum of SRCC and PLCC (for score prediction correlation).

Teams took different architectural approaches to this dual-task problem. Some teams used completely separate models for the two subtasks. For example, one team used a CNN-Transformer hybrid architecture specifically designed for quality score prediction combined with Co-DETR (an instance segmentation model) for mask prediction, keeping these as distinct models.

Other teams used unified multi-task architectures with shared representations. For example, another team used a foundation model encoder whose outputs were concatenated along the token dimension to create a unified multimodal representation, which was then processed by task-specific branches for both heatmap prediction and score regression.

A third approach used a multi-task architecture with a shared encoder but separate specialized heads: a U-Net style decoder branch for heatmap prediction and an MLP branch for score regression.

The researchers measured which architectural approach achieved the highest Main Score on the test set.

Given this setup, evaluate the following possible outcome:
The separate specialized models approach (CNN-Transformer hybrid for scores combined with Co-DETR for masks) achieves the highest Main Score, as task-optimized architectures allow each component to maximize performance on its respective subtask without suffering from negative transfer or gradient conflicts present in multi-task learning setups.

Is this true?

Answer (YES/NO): YES